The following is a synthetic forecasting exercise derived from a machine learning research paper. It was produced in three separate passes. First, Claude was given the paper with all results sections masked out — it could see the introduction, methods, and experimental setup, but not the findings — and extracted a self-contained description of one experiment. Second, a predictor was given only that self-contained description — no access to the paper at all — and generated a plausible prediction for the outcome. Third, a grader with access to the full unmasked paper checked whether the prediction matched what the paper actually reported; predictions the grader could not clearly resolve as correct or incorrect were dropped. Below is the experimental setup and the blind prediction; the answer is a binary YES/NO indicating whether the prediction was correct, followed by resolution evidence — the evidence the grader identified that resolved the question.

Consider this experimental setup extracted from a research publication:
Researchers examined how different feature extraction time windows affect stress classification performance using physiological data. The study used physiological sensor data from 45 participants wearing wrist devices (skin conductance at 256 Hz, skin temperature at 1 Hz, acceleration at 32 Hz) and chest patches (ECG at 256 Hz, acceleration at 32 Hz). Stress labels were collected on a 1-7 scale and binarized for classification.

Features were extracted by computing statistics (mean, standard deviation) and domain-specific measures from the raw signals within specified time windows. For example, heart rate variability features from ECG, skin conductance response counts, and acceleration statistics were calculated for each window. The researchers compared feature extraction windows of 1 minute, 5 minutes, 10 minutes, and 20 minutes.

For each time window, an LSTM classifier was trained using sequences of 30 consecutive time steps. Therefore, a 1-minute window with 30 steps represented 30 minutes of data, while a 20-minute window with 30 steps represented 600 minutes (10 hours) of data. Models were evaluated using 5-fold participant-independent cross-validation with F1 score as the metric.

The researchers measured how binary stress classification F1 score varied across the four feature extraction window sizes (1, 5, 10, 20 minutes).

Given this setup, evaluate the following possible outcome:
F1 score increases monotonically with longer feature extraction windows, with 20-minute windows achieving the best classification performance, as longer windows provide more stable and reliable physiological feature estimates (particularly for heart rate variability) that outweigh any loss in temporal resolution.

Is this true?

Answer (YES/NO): NO